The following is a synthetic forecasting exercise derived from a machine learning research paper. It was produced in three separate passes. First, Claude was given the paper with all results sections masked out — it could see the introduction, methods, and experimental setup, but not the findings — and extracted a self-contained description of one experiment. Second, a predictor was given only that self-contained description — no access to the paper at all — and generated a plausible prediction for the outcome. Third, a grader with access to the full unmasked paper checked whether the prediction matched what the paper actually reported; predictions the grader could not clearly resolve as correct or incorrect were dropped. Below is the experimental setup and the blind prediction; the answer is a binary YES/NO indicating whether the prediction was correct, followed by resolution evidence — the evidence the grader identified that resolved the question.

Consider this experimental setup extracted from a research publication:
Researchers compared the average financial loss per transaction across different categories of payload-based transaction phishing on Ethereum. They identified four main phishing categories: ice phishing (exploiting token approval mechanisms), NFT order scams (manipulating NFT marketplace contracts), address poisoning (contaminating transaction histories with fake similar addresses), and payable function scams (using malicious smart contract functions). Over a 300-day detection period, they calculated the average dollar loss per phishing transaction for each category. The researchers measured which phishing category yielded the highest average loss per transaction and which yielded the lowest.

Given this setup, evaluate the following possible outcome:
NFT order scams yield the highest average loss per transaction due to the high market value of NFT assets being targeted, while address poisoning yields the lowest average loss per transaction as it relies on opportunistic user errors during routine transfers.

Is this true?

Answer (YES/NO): NO